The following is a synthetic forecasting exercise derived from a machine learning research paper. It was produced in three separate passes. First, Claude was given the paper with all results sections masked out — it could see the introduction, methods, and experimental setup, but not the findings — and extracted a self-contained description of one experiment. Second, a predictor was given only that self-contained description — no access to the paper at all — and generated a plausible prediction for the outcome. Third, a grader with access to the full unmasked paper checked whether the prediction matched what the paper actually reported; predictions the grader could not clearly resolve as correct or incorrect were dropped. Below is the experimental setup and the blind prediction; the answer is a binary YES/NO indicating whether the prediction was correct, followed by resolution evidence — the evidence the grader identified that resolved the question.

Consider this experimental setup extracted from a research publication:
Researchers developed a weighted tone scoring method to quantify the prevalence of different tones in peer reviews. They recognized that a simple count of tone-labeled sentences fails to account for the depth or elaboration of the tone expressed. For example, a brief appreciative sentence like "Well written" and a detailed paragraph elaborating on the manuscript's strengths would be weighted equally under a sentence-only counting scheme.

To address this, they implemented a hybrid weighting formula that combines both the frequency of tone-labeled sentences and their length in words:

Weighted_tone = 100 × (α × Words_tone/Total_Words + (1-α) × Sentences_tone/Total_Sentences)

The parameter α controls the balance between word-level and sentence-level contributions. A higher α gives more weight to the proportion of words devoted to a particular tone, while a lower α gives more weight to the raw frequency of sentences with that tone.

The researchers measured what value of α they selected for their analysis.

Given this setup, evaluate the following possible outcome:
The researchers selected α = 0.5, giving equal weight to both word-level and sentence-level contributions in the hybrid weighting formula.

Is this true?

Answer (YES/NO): NO